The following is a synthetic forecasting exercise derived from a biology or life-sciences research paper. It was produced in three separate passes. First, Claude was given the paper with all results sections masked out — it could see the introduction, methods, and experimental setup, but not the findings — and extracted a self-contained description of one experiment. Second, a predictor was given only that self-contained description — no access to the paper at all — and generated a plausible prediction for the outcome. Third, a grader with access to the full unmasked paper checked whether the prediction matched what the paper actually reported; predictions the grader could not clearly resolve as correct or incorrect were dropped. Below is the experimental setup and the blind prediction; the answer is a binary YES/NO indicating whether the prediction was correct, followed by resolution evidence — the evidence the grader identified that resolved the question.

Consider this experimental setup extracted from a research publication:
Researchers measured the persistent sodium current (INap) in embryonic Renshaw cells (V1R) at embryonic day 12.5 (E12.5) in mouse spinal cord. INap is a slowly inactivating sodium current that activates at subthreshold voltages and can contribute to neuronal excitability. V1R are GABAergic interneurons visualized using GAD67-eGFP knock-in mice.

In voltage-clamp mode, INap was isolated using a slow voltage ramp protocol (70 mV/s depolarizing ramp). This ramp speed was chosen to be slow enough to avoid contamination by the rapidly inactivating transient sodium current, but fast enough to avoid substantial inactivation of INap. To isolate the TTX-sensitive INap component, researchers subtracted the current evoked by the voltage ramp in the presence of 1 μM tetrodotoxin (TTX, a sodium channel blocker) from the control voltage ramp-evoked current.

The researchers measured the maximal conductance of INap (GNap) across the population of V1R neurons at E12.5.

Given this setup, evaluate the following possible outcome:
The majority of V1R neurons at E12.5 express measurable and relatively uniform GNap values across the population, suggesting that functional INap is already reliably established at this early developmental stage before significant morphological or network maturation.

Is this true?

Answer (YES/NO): NO